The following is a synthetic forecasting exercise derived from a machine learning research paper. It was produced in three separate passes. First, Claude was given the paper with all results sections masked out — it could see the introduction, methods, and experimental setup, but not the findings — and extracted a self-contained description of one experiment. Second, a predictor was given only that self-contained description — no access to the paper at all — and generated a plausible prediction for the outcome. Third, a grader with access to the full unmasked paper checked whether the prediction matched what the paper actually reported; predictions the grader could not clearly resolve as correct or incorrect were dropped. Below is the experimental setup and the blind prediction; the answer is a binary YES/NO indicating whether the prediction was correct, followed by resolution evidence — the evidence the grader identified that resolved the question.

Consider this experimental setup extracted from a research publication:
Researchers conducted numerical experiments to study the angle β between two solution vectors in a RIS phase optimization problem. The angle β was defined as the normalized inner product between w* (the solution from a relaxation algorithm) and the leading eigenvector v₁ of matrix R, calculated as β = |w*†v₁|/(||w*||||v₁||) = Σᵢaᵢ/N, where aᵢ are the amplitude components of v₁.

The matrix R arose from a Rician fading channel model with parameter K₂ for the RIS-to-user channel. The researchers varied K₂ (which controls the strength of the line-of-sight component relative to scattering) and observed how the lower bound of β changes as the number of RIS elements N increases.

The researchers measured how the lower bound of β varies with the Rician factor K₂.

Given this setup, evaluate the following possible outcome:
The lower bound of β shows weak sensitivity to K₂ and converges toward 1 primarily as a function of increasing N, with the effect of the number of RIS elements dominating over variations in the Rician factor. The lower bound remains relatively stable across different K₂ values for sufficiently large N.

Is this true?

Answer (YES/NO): NO